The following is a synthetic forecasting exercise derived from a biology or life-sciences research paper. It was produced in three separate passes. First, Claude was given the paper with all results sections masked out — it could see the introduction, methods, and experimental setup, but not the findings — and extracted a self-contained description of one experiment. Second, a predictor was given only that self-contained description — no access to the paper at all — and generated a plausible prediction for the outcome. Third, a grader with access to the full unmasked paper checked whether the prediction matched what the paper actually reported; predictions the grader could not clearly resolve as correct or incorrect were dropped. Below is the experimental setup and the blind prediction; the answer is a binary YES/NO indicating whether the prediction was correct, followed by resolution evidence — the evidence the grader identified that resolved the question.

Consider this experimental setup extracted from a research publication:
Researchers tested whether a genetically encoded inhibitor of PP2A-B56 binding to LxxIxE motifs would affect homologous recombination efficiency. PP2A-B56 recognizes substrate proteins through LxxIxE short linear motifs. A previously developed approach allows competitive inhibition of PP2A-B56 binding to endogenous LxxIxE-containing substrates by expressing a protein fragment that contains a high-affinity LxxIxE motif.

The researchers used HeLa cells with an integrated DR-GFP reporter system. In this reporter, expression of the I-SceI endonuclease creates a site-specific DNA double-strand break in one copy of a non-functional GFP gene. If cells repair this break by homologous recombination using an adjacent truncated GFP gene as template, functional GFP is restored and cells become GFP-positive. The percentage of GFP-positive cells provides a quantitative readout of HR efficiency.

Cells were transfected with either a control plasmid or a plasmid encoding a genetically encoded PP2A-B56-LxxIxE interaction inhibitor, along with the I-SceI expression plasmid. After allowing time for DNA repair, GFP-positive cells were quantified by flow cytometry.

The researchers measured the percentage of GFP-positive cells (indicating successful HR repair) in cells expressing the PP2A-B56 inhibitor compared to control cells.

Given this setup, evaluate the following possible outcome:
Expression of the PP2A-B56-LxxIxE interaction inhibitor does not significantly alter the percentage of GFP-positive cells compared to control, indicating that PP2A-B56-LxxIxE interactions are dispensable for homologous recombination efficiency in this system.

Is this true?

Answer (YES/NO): NO